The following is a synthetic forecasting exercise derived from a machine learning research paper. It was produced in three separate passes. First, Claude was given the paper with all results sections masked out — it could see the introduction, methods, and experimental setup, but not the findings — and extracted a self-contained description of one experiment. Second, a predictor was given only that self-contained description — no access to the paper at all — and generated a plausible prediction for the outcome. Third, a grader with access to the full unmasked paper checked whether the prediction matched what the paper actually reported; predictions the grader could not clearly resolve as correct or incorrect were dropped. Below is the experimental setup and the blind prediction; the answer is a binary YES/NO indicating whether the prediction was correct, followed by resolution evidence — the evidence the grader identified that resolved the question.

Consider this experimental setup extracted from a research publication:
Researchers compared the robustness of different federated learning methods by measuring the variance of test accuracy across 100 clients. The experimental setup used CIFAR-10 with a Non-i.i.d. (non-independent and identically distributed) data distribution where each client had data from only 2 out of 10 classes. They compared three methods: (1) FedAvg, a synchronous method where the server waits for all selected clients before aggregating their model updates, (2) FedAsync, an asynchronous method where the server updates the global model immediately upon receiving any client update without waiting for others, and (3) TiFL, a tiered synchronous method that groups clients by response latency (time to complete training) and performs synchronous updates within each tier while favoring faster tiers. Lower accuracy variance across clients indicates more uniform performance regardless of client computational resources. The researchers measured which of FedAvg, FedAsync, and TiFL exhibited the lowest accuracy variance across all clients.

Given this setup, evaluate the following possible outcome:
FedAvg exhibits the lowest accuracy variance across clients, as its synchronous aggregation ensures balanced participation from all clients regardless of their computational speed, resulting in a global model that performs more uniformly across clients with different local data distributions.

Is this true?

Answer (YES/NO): NO